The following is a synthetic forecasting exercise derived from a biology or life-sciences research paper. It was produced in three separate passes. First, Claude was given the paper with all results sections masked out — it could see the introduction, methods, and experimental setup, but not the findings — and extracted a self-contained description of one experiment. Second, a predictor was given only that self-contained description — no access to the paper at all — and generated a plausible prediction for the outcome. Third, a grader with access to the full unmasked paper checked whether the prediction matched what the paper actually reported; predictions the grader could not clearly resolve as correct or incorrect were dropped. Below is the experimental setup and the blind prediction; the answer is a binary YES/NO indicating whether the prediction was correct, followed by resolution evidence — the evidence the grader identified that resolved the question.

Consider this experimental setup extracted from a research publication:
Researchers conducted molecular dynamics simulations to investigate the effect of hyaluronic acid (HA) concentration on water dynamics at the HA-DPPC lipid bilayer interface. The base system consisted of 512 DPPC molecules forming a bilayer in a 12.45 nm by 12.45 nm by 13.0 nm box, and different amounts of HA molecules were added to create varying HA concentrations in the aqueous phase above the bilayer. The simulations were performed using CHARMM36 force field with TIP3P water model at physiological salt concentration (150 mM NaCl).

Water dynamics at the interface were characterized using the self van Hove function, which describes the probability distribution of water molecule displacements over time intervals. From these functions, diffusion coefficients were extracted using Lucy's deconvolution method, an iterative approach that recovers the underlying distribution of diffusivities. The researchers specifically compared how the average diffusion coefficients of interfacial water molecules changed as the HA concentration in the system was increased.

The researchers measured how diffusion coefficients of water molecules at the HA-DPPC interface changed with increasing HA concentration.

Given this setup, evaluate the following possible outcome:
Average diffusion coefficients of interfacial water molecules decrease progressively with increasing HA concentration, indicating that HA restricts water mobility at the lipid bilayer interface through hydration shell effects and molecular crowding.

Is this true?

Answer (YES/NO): YES